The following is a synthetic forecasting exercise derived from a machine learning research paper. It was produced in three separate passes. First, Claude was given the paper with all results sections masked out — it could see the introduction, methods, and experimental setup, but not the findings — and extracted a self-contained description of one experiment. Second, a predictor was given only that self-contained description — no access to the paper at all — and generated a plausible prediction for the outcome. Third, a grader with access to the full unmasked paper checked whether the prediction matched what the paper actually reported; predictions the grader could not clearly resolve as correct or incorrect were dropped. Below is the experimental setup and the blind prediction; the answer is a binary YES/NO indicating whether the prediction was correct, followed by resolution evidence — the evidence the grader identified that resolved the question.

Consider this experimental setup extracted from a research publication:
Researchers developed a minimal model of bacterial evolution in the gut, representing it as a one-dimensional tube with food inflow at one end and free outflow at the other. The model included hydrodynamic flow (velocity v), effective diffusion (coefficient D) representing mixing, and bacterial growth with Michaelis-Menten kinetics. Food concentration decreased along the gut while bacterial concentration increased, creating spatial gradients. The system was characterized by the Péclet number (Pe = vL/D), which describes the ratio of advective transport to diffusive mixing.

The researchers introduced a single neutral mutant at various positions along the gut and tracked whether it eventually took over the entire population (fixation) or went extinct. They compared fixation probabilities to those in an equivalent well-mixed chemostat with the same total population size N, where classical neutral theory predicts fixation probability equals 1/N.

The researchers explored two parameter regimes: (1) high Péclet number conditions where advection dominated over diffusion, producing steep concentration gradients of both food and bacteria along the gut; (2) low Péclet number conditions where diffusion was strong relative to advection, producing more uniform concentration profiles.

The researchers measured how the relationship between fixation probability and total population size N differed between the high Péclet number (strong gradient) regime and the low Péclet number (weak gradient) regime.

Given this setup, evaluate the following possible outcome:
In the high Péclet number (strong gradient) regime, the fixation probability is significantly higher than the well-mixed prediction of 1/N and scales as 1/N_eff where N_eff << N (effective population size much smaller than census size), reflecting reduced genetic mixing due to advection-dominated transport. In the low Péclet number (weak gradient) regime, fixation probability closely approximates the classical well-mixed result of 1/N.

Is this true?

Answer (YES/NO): YES